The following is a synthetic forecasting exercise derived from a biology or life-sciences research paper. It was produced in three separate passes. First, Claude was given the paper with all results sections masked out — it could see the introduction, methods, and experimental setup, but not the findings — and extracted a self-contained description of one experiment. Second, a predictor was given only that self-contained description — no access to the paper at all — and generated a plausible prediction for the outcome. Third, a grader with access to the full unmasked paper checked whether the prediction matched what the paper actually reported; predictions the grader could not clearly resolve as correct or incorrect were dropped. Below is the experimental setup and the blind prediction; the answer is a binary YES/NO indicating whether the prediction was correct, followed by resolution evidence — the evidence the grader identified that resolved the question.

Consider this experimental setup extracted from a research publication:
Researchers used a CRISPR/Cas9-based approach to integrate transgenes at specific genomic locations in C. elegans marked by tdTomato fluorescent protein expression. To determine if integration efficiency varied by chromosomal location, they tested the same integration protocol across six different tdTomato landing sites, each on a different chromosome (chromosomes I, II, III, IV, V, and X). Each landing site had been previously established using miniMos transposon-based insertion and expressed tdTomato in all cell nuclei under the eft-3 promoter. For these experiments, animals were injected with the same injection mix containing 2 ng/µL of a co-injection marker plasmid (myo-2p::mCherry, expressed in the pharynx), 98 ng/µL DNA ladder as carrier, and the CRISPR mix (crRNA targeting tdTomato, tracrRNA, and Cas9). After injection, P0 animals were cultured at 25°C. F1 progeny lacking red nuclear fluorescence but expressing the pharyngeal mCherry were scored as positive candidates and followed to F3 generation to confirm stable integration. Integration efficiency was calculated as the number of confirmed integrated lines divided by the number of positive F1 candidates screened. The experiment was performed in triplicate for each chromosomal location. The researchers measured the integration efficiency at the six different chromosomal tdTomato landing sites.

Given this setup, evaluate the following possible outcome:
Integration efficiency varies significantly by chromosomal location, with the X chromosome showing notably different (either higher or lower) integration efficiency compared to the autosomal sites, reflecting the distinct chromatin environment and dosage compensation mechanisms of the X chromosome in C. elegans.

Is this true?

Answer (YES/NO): NO